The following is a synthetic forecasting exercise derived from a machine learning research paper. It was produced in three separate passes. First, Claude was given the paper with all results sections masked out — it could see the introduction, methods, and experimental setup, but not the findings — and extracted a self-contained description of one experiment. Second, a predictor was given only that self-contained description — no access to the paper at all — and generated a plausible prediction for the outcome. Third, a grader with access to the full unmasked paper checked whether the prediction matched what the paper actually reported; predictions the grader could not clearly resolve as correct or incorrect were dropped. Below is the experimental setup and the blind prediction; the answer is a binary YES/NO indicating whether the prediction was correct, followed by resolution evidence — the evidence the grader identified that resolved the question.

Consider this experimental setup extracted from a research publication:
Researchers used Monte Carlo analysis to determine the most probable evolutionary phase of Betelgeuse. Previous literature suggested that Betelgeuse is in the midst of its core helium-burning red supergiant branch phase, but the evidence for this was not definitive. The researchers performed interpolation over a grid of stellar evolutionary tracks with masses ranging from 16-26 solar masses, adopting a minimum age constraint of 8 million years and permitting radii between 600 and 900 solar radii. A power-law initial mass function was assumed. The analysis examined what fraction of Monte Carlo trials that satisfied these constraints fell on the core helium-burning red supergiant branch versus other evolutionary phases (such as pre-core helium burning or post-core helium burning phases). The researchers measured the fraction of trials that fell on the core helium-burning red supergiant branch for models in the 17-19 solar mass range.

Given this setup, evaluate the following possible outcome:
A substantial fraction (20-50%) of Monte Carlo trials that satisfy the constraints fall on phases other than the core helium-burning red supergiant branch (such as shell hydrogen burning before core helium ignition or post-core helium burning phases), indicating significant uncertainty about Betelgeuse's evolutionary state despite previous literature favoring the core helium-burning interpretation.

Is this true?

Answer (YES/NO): NO